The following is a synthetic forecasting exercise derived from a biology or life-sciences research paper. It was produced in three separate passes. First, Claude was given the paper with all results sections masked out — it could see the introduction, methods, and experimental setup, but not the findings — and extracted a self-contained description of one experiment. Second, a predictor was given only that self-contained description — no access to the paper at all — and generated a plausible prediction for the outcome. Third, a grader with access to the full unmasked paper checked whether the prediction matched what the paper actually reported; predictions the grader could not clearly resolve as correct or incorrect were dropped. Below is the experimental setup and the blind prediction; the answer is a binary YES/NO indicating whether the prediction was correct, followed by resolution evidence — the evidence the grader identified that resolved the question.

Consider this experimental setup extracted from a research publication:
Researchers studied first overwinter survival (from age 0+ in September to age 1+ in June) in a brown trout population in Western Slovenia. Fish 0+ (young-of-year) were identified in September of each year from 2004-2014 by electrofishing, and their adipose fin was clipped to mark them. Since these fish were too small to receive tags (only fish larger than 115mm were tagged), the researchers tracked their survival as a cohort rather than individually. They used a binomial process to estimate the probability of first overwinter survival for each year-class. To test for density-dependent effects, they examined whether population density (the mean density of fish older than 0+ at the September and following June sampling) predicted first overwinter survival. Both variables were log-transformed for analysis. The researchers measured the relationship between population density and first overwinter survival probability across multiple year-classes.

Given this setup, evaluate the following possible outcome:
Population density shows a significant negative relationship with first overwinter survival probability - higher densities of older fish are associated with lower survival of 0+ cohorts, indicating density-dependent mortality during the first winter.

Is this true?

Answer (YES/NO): NO